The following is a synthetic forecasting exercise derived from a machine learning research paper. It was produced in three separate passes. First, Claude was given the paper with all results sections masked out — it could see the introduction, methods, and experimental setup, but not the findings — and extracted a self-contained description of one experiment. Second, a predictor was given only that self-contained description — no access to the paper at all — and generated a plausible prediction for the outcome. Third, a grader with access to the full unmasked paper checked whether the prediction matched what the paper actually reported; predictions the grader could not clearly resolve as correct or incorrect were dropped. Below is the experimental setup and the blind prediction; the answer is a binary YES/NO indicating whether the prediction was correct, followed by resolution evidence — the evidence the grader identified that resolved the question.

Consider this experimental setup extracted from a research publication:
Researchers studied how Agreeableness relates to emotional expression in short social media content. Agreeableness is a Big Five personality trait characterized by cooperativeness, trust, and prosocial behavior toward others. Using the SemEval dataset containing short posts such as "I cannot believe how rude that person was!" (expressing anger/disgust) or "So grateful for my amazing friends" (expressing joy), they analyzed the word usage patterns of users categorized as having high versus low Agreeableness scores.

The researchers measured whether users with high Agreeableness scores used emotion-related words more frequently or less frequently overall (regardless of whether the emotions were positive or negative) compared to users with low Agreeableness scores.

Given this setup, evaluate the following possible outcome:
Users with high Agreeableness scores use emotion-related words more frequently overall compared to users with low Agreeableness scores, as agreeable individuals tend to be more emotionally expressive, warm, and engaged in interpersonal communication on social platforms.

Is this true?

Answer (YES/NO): NO